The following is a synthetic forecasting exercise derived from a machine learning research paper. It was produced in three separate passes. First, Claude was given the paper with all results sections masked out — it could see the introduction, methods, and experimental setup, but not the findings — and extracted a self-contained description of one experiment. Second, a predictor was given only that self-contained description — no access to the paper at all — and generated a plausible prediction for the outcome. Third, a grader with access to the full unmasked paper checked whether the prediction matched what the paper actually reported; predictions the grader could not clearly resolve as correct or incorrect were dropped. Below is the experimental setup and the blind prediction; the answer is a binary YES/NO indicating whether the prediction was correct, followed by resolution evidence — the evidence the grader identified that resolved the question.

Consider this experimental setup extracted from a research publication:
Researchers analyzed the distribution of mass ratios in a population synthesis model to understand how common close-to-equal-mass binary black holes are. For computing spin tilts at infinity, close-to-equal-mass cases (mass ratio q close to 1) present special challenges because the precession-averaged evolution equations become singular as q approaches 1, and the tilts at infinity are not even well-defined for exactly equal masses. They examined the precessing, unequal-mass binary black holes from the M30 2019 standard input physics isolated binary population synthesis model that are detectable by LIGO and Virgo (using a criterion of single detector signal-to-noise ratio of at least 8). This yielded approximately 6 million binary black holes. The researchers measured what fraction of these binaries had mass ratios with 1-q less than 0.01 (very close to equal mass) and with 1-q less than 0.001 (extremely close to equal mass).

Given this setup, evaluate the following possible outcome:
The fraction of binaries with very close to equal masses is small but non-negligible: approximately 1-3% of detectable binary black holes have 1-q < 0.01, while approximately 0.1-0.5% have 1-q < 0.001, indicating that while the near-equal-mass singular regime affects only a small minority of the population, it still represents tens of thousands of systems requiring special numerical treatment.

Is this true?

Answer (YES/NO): YES